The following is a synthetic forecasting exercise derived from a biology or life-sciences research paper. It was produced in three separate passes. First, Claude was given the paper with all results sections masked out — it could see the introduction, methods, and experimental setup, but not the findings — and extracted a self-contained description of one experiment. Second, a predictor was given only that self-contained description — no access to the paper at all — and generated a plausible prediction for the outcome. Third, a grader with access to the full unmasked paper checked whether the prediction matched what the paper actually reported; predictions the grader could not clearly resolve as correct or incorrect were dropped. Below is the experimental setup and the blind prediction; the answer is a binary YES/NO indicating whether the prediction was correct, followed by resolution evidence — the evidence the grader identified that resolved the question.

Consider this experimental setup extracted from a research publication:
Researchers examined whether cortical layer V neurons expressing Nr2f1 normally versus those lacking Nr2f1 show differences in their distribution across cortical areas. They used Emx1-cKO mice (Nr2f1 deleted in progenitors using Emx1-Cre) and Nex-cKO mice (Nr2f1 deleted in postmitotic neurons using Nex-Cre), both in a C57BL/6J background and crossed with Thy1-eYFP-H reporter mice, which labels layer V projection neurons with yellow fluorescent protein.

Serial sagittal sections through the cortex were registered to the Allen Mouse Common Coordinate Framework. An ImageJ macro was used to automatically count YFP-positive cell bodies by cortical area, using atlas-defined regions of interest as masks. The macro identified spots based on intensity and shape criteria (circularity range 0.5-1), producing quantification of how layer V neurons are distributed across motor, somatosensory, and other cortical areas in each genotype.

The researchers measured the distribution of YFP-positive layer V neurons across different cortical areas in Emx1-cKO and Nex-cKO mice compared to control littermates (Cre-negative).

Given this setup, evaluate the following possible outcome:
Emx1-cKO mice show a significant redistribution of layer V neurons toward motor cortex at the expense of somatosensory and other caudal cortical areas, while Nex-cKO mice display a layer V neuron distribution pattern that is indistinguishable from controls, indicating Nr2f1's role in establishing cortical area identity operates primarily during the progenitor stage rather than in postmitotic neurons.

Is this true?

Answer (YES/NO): NO